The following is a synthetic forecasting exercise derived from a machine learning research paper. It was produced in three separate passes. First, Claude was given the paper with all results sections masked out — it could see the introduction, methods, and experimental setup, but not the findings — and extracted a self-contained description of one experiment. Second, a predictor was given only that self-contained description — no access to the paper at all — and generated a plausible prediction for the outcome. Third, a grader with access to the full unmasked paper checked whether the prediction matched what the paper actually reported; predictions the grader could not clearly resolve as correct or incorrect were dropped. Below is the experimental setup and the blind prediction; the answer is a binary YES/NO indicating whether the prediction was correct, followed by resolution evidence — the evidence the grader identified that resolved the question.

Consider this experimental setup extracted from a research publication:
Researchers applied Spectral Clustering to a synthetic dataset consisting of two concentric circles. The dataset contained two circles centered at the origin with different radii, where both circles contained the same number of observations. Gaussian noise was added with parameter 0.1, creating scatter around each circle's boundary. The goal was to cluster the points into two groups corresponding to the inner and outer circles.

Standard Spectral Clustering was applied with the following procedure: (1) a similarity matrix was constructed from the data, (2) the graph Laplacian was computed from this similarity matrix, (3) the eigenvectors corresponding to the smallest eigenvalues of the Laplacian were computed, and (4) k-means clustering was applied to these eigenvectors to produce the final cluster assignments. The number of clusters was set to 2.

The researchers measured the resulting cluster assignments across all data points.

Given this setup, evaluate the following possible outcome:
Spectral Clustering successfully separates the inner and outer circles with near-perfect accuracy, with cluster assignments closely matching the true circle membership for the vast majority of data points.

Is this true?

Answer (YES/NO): NO